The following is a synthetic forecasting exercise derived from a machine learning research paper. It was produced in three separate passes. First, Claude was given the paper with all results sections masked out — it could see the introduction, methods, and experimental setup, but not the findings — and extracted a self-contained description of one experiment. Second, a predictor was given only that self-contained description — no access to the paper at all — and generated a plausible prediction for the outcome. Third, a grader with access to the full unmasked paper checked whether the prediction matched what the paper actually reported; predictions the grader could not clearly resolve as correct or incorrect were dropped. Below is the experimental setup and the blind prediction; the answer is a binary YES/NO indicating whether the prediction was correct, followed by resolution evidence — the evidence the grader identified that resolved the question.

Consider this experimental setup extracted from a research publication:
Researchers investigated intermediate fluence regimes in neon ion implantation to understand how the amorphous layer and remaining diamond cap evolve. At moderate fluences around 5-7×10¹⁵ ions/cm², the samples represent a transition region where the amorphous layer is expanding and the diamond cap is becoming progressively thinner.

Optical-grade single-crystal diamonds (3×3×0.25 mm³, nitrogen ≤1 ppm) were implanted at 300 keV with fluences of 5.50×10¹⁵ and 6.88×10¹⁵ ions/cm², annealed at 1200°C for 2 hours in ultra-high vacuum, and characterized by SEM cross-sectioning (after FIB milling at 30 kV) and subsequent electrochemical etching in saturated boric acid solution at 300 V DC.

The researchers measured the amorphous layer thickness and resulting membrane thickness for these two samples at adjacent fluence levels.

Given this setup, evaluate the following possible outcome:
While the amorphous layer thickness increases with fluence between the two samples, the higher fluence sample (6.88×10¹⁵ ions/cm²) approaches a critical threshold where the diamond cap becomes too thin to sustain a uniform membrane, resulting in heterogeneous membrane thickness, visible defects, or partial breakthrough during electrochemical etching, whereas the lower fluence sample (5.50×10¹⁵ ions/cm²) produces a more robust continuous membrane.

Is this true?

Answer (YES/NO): NO